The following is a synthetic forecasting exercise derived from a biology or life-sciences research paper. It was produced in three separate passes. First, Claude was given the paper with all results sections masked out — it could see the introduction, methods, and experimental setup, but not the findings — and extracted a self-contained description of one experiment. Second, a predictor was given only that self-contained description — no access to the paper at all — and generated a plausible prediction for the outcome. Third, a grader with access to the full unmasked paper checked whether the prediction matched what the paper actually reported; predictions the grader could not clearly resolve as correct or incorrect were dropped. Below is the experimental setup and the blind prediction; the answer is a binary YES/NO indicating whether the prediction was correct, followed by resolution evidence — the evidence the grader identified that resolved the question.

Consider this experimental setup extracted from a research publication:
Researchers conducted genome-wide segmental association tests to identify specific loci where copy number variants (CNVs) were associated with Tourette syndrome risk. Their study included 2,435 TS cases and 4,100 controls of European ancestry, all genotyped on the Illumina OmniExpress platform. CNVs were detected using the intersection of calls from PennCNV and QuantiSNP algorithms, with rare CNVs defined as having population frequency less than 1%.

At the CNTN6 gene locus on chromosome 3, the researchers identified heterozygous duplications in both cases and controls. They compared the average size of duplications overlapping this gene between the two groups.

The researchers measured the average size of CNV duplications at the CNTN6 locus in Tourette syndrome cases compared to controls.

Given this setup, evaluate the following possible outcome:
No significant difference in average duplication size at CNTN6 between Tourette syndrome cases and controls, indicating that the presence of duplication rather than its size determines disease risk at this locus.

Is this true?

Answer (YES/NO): NO